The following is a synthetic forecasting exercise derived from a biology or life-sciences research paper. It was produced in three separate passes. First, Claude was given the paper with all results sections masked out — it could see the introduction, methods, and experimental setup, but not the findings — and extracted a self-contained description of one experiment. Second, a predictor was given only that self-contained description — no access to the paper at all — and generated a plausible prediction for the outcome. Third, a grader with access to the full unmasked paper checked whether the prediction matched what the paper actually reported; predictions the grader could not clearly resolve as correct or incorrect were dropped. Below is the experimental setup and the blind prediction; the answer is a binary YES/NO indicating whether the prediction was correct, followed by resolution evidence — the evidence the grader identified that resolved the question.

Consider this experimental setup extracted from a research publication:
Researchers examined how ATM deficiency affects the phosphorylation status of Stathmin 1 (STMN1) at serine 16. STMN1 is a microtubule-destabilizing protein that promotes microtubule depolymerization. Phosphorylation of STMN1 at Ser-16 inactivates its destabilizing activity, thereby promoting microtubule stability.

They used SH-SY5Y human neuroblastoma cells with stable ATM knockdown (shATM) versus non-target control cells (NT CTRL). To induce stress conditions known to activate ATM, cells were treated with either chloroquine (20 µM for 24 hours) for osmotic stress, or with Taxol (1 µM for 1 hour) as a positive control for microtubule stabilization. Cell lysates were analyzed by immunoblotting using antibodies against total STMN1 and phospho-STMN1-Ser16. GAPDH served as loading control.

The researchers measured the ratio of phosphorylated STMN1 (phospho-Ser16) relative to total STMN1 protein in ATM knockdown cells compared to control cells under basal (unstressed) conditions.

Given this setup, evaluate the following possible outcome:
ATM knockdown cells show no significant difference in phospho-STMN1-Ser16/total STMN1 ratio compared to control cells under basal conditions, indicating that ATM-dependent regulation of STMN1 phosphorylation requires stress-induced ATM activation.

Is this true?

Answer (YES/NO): NO